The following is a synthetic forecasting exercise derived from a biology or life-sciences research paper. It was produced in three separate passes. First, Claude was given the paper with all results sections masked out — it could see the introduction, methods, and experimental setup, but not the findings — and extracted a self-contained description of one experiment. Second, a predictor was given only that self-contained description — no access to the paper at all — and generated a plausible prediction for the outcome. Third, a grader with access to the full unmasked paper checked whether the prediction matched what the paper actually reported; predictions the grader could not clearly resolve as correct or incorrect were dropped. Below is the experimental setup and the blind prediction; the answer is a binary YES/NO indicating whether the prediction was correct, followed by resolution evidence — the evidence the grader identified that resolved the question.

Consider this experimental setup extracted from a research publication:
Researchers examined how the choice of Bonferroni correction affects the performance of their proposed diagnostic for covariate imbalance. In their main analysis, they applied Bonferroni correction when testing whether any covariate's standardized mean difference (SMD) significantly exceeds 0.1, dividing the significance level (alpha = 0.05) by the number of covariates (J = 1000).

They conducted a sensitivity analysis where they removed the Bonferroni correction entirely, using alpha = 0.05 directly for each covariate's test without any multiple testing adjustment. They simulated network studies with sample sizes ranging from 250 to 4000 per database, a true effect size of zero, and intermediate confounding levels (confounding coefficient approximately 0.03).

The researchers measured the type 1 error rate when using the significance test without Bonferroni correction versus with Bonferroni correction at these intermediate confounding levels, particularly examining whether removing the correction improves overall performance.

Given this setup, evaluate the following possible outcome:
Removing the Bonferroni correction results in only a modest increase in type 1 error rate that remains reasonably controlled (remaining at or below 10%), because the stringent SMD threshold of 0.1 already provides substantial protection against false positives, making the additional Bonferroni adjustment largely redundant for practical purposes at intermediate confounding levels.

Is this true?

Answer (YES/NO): NO